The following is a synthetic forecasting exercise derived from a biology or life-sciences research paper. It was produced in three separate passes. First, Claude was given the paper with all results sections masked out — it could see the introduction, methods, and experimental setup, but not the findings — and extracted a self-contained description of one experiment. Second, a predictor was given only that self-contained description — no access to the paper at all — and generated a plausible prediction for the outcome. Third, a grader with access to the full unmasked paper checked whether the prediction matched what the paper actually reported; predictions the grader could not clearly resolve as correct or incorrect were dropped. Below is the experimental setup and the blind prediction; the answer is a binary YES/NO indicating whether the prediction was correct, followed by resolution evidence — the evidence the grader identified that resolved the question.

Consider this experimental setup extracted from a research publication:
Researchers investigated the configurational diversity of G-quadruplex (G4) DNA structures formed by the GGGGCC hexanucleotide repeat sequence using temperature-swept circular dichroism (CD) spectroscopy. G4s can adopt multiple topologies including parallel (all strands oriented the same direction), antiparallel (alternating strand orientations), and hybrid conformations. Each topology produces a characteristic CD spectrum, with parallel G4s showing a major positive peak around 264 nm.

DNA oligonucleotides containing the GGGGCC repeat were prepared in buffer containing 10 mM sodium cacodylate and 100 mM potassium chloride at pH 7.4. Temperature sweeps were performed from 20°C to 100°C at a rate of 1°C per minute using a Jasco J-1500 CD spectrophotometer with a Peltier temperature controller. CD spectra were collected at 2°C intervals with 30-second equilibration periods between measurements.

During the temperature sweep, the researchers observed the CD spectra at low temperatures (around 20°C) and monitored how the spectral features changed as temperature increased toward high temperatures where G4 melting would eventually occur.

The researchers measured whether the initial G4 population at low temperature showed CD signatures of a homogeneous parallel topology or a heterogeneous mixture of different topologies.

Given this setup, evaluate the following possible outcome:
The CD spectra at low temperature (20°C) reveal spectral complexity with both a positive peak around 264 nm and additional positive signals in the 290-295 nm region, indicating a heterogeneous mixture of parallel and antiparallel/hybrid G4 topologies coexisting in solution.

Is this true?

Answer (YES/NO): YES